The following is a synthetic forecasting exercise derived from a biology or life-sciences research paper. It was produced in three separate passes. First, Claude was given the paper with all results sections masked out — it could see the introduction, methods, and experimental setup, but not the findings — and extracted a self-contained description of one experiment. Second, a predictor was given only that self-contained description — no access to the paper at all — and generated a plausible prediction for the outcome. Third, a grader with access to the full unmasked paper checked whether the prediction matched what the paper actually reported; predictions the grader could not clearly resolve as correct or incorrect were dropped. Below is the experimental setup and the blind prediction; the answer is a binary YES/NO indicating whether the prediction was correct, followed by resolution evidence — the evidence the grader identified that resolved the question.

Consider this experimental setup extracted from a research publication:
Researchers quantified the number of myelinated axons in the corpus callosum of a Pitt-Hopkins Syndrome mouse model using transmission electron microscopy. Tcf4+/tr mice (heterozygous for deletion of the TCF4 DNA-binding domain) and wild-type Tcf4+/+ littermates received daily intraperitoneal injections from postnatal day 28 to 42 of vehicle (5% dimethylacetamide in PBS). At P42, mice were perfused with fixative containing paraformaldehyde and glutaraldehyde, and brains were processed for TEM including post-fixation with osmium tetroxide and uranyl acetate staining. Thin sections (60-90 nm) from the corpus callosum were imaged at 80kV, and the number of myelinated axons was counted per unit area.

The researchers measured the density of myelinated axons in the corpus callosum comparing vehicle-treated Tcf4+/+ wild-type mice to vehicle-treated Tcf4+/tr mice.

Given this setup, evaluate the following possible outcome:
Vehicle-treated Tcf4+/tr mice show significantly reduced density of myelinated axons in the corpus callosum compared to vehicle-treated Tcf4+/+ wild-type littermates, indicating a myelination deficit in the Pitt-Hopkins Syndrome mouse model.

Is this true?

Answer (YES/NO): YES